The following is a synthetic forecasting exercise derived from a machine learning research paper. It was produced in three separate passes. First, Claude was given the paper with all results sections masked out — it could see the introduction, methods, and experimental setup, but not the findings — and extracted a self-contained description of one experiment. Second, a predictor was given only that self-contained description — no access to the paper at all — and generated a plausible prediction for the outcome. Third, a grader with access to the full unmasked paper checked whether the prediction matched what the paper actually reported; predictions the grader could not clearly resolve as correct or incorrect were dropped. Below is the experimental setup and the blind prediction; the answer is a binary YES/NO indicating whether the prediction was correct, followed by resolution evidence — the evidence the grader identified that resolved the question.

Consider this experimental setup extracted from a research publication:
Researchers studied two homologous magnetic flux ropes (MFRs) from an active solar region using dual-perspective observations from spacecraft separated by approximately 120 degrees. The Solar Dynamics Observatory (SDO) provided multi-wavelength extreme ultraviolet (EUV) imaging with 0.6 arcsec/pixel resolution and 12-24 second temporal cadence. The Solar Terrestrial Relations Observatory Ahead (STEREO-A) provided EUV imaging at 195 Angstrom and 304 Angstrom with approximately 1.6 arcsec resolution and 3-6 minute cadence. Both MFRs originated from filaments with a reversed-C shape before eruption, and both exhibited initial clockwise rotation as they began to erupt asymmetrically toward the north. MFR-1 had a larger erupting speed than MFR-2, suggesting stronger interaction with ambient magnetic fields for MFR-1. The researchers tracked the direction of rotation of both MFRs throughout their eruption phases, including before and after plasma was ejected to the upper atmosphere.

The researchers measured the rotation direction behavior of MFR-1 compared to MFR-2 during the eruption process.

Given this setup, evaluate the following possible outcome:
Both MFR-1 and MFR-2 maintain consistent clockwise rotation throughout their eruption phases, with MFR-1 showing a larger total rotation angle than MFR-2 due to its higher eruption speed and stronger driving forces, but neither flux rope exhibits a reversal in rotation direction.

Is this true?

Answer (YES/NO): NO